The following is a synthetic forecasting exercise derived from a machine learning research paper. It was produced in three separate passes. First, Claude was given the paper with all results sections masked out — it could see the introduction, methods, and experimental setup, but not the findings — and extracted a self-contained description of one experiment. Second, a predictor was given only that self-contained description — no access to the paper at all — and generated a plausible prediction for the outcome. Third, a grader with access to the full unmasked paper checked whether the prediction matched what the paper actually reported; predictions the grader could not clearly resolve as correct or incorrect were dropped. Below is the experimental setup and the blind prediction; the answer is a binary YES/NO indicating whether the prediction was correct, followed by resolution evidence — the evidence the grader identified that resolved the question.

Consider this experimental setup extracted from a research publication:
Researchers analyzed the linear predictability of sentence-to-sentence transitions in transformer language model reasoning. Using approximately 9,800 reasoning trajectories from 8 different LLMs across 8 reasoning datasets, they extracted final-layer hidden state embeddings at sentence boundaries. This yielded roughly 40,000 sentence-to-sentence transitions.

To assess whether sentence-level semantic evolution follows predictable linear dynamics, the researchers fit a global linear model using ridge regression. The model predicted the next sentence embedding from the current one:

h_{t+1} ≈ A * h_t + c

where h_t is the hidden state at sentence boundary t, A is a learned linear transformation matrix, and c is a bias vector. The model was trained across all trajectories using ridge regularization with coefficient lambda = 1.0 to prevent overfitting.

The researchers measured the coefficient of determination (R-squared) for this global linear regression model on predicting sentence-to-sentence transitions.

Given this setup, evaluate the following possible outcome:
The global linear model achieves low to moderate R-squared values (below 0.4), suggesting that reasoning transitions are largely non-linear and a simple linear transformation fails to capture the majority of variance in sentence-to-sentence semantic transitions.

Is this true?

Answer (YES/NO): NO